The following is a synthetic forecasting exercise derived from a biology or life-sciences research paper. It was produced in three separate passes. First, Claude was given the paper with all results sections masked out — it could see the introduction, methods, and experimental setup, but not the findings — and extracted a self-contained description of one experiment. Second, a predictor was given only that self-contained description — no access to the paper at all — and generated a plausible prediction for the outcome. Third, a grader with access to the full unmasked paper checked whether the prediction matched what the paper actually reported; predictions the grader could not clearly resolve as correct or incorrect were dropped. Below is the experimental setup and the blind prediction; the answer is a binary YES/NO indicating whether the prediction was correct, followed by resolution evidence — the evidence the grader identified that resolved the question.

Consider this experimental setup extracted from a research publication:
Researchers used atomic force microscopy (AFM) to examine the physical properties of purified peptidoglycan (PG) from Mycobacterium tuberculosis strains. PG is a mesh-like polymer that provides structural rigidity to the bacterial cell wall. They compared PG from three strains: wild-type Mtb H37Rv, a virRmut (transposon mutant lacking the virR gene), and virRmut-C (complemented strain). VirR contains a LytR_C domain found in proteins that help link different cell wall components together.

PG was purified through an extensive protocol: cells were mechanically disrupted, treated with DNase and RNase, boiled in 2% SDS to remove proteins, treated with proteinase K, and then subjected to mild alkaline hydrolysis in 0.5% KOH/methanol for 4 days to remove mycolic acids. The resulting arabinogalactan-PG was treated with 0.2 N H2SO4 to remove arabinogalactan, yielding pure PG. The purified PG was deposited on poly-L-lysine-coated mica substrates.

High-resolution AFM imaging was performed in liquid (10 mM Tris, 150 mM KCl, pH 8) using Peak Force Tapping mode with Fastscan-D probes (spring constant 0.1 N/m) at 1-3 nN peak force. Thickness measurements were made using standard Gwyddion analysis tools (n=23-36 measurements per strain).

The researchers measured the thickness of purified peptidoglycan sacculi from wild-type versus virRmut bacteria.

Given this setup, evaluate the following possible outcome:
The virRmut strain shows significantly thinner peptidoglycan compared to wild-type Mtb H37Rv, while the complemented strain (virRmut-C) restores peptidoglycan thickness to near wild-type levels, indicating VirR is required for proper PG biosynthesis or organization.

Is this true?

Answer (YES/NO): NO